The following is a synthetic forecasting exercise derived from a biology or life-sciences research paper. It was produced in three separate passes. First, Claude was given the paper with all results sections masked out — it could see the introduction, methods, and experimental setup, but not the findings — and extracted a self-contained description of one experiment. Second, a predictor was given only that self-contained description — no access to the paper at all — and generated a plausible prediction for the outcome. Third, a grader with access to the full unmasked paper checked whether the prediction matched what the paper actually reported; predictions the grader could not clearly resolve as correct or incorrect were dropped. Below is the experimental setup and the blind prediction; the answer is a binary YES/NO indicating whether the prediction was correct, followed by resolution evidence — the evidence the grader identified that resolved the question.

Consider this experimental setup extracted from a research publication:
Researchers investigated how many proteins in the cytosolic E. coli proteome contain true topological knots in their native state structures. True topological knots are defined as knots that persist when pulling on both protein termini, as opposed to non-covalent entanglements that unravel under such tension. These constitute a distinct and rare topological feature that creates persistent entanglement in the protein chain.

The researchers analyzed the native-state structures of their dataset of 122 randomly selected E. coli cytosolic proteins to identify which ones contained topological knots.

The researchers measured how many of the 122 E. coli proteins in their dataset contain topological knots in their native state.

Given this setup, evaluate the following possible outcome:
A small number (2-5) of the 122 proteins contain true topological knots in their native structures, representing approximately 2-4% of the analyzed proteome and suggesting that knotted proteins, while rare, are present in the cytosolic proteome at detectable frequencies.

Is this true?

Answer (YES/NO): YES